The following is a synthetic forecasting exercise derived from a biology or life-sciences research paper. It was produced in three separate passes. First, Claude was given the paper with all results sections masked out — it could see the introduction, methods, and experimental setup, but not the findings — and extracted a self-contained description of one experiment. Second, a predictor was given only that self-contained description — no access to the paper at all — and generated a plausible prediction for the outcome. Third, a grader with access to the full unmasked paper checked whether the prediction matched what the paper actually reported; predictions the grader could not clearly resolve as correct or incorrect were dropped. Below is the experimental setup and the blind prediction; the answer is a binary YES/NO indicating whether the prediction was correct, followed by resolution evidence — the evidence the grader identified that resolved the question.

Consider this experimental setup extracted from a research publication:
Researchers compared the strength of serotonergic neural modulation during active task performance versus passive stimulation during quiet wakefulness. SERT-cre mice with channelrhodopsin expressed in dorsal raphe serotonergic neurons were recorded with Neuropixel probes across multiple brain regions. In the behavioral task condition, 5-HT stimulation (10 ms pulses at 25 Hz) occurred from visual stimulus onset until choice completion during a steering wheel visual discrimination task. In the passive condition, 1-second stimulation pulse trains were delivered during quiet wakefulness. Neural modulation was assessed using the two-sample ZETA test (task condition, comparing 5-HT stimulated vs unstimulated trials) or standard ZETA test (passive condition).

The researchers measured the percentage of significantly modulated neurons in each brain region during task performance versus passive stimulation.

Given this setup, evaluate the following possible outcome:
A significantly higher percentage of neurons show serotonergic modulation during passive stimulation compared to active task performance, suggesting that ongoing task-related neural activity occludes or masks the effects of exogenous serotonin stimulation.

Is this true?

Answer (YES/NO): YES